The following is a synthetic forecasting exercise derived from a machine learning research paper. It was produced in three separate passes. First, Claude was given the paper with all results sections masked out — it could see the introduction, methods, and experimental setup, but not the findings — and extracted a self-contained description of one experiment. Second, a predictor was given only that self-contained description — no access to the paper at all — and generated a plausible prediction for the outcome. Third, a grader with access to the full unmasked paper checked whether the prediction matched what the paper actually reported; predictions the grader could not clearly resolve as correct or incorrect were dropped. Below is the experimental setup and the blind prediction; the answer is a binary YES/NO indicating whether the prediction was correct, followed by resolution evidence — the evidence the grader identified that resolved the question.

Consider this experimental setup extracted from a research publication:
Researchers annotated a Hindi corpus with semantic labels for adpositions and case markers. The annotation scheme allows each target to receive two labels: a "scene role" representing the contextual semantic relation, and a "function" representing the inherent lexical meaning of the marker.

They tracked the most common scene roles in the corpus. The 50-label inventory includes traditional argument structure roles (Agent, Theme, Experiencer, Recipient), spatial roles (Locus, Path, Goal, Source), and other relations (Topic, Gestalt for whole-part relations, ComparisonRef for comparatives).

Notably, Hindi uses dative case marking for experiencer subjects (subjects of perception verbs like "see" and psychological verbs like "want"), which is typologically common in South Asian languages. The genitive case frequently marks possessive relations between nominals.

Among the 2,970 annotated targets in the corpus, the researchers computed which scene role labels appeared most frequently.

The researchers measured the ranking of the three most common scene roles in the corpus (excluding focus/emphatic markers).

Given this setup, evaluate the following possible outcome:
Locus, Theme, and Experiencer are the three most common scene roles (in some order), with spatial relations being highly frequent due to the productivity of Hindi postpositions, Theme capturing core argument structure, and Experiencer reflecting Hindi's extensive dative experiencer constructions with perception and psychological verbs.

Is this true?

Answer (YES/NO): NO